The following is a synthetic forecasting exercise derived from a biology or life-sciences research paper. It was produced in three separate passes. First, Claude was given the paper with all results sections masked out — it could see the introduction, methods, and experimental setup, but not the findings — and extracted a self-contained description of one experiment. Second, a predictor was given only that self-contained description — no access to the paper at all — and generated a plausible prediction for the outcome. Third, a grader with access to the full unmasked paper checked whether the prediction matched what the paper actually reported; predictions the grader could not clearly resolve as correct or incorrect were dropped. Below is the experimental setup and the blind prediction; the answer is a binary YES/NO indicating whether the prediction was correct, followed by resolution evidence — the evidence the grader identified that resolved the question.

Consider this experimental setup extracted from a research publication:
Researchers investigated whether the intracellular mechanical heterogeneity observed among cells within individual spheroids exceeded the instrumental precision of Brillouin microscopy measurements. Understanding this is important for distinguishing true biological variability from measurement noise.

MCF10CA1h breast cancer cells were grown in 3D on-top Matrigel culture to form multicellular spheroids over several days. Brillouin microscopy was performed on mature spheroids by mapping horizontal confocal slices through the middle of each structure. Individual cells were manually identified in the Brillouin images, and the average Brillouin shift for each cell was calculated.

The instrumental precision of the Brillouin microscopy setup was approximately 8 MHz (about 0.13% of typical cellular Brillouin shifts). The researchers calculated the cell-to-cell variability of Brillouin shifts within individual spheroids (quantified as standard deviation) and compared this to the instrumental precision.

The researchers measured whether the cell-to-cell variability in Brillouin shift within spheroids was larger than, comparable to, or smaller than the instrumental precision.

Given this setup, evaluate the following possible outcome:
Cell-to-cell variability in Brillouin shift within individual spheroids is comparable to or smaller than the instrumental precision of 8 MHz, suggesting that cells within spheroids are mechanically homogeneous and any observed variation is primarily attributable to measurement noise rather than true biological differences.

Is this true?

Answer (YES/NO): NO